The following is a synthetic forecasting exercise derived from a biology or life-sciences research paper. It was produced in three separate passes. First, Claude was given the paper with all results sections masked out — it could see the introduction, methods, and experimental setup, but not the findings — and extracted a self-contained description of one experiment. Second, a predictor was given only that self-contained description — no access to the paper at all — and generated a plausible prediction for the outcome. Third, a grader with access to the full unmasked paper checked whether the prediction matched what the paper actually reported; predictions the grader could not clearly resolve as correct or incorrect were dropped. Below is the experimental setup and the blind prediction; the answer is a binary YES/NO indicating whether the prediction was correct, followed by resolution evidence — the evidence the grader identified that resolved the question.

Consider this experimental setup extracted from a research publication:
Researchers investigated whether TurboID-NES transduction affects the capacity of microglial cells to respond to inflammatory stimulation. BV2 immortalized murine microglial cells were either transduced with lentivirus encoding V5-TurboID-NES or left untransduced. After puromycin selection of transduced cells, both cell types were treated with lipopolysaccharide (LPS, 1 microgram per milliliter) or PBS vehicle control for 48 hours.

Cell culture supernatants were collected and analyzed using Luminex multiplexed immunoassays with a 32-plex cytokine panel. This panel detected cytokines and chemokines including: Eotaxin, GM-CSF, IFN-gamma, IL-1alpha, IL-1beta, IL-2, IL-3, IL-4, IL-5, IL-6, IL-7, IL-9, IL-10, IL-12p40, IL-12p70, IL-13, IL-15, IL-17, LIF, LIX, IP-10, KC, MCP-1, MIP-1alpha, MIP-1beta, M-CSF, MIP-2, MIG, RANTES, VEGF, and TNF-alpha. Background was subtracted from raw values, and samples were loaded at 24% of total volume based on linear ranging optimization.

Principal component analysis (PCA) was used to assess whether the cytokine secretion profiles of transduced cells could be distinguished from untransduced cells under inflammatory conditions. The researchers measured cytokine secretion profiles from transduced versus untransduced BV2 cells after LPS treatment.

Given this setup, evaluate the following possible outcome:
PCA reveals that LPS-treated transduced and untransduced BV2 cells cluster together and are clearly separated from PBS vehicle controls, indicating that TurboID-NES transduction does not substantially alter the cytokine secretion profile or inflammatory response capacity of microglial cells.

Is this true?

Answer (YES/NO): YES